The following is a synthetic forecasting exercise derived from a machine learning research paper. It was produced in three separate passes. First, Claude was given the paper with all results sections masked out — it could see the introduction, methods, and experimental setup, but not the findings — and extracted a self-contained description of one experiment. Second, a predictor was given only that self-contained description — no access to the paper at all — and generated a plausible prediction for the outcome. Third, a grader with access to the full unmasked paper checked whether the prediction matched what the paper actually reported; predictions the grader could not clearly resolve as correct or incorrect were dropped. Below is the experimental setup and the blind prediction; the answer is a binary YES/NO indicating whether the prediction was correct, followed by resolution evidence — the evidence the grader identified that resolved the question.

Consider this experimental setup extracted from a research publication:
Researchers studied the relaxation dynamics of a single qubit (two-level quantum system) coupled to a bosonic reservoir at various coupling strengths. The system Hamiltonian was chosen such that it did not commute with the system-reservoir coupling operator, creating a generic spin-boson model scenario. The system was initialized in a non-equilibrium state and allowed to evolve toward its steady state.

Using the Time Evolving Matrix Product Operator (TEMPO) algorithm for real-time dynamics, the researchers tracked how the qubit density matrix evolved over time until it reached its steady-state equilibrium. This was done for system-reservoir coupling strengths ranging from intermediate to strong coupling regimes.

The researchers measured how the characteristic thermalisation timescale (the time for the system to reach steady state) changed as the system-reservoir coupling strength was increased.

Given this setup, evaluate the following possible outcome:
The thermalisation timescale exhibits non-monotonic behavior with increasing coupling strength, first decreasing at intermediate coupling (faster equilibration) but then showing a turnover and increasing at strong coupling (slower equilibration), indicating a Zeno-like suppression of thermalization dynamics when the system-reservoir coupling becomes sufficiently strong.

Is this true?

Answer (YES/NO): NO